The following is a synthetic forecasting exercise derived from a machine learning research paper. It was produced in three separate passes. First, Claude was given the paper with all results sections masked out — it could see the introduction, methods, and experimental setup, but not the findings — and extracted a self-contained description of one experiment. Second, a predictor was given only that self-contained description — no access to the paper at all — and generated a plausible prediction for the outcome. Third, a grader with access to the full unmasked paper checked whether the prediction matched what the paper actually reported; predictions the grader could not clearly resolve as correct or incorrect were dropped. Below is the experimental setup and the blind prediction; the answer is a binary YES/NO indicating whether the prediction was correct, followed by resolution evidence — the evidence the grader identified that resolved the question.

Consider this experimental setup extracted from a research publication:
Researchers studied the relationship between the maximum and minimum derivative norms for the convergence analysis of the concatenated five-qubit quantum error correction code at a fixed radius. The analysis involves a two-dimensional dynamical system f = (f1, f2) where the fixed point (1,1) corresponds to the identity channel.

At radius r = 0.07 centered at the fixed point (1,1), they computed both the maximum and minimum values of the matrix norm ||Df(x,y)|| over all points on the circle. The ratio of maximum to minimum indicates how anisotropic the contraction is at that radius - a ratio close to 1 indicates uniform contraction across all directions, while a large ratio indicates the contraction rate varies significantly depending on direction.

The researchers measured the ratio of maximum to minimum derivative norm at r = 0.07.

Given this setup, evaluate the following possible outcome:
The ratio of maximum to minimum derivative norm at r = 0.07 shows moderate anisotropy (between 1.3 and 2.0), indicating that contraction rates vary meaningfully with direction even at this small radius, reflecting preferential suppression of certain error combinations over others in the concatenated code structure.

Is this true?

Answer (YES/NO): NO